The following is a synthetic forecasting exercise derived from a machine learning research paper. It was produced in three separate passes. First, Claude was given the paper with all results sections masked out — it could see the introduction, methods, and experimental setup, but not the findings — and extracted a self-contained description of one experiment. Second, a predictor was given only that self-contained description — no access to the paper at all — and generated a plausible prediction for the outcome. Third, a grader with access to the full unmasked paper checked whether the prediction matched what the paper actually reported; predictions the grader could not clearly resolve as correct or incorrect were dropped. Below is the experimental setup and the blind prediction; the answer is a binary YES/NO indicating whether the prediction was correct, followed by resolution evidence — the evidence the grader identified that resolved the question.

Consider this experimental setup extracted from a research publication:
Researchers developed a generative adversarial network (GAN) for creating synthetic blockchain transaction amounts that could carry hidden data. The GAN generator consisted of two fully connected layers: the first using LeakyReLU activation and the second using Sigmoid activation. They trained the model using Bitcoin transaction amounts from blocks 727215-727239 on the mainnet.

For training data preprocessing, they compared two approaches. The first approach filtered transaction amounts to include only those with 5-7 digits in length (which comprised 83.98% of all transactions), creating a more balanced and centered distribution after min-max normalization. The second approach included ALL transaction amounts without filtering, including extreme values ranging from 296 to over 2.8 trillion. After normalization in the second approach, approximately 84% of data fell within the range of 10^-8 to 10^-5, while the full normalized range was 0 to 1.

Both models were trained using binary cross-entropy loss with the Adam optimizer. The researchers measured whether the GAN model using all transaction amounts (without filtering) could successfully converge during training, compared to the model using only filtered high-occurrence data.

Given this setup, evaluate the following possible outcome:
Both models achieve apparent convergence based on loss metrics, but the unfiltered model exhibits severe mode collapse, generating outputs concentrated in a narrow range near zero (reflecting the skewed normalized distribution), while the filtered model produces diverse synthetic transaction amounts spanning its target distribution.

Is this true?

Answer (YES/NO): NO